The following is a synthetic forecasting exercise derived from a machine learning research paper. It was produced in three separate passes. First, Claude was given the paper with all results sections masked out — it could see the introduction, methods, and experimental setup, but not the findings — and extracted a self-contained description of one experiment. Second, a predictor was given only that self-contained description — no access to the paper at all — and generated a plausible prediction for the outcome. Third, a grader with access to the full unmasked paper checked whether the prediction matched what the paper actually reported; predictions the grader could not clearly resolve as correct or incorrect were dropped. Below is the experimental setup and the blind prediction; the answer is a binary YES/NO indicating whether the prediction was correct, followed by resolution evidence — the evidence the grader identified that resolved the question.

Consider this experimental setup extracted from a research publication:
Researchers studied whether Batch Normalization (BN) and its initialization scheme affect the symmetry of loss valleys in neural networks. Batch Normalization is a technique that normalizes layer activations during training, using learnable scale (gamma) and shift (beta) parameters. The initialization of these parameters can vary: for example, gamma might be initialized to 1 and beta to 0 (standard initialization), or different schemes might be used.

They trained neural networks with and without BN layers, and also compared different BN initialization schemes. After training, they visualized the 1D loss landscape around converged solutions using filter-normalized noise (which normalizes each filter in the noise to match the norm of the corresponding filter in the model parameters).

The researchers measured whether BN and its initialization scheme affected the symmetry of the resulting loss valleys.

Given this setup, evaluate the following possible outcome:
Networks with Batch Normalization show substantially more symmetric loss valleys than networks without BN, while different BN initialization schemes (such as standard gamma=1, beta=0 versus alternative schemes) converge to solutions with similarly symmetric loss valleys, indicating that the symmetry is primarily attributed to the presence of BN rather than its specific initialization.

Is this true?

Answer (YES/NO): NO